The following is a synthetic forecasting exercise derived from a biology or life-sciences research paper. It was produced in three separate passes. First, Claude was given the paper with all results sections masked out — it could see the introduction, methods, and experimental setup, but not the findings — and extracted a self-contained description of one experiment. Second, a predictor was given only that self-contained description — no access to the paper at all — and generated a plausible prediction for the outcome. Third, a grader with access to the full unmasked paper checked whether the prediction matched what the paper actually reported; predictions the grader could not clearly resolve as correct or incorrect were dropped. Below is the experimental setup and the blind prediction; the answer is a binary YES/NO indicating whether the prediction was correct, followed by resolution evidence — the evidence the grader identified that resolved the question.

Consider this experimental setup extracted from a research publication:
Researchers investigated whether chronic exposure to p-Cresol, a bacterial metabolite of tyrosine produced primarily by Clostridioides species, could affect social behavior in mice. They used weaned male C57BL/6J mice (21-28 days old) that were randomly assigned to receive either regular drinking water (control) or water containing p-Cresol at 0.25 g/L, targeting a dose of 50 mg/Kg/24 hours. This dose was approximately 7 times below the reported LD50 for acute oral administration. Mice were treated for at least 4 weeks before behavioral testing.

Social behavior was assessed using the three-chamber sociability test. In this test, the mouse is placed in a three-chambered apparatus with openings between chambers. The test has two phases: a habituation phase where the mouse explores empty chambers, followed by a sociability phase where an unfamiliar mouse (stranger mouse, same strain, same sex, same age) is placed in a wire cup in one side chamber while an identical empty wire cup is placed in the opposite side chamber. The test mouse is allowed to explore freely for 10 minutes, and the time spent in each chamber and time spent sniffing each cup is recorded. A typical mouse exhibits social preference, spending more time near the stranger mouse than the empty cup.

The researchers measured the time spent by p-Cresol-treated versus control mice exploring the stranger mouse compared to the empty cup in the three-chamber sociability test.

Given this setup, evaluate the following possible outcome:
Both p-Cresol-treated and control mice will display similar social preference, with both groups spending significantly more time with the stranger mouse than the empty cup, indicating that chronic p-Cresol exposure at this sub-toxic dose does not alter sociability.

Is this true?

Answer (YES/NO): NO